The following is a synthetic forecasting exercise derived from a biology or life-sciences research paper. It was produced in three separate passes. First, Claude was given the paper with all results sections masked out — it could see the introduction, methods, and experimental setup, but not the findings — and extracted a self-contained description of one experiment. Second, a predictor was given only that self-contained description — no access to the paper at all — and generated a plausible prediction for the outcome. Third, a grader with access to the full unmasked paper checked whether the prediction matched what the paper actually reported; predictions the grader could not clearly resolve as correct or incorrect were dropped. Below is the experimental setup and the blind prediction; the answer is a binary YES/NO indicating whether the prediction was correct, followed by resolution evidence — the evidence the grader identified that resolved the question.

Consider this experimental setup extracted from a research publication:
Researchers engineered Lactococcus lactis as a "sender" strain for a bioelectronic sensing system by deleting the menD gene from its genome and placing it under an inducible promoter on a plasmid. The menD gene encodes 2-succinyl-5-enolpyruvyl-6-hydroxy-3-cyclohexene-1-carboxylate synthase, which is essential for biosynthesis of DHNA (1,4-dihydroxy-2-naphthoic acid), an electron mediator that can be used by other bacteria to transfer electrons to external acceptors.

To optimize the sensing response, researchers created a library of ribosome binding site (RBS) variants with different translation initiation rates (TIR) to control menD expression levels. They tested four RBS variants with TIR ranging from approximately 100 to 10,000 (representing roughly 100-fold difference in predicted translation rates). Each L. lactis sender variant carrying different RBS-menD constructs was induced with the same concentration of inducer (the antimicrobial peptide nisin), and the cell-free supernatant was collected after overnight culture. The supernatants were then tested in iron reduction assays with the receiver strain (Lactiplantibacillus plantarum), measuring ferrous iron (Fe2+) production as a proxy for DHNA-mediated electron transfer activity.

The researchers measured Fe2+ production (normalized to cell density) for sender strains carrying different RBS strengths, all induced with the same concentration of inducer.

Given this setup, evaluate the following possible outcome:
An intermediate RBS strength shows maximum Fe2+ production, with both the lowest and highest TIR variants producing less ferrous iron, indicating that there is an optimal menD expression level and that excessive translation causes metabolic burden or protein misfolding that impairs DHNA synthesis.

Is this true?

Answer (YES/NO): NO